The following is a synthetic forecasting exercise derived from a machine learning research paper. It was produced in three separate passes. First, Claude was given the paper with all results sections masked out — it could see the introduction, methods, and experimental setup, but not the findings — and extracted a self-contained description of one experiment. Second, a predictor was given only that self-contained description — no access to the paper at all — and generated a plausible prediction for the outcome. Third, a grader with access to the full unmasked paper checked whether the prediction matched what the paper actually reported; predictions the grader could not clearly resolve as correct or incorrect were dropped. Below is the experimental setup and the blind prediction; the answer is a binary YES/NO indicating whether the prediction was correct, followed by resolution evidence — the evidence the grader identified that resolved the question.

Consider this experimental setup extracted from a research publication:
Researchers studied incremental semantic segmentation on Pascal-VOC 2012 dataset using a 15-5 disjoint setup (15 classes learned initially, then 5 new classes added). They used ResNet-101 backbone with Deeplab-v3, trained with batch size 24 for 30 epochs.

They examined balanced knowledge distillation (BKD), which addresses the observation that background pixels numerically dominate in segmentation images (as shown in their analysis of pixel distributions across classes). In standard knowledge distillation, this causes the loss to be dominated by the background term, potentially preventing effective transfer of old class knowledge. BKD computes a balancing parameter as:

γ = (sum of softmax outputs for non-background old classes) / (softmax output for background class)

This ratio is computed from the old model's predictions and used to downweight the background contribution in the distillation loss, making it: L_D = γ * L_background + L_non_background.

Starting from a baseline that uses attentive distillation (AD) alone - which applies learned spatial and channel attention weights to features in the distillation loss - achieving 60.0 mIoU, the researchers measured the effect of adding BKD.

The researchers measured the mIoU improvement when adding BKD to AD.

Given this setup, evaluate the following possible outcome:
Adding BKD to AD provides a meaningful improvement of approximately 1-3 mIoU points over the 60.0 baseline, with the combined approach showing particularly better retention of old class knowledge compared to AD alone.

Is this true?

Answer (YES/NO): YES